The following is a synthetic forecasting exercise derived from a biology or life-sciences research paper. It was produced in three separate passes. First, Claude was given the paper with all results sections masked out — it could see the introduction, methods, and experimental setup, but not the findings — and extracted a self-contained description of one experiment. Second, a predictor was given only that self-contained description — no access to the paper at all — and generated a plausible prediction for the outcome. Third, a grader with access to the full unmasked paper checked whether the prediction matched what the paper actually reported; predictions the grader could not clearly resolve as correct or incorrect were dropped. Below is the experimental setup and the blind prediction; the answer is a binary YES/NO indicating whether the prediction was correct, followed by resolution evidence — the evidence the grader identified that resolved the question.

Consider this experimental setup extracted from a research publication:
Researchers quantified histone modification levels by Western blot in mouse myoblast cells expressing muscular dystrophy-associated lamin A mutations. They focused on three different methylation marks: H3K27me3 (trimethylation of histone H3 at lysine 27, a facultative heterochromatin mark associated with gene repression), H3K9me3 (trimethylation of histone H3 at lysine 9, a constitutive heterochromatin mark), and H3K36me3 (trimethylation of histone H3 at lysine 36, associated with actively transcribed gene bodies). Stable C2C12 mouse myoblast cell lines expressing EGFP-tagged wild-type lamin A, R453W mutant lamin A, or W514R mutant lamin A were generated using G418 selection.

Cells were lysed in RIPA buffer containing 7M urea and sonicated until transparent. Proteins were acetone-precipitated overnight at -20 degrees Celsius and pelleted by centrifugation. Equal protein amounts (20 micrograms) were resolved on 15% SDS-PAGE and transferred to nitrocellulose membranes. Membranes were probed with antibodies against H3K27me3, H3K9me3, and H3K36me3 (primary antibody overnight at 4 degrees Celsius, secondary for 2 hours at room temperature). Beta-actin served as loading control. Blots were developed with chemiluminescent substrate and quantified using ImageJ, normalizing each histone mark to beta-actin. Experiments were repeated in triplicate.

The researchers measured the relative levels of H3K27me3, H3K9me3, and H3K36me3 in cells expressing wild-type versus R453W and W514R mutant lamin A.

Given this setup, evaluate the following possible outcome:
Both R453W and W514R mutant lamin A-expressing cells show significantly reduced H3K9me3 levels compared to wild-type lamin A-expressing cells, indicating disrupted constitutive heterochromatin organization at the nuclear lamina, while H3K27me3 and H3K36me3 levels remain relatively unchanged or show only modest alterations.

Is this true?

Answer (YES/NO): NO